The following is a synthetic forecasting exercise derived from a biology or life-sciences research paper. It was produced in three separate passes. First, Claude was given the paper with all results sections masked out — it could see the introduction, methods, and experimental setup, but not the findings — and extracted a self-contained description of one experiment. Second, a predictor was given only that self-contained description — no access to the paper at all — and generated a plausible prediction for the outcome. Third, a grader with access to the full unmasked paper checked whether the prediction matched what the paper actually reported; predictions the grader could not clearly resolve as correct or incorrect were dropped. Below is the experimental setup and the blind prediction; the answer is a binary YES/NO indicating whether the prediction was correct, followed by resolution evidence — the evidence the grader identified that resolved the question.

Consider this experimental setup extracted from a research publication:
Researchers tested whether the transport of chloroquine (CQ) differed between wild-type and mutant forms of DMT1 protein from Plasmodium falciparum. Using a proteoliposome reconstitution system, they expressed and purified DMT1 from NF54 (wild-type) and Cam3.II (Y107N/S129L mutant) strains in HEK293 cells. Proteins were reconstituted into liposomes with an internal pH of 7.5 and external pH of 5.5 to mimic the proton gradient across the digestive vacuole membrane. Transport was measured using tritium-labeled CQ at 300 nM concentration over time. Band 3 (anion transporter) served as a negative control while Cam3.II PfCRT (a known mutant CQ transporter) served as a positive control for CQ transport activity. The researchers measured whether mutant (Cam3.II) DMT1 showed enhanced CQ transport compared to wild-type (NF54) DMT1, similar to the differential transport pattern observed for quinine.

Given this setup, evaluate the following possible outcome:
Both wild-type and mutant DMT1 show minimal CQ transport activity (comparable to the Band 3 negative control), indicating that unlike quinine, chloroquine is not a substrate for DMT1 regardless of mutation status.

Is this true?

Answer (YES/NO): NO